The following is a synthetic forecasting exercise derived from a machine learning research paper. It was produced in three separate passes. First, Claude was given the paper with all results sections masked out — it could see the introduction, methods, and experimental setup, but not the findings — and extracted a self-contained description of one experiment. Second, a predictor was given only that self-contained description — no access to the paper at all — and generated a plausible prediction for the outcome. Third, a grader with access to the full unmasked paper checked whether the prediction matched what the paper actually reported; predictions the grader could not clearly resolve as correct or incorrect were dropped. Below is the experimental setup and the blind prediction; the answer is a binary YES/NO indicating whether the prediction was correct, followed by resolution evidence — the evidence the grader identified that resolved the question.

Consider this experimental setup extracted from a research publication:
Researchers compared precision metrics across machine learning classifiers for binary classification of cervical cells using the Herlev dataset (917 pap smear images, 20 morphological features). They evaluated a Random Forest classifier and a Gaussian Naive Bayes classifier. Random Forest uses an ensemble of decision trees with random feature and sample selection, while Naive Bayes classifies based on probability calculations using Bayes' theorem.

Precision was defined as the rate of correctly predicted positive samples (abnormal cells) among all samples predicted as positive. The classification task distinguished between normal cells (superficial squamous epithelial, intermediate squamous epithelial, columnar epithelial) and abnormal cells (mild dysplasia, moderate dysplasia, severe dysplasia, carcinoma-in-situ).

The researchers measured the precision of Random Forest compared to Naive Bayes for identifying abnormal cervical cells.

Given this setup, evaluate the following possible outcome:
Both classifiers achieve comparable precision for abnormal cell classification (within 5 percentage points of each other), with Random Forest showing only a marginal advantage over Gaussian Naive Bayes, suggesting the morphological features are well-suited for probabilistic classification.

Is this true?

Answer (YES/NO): NO